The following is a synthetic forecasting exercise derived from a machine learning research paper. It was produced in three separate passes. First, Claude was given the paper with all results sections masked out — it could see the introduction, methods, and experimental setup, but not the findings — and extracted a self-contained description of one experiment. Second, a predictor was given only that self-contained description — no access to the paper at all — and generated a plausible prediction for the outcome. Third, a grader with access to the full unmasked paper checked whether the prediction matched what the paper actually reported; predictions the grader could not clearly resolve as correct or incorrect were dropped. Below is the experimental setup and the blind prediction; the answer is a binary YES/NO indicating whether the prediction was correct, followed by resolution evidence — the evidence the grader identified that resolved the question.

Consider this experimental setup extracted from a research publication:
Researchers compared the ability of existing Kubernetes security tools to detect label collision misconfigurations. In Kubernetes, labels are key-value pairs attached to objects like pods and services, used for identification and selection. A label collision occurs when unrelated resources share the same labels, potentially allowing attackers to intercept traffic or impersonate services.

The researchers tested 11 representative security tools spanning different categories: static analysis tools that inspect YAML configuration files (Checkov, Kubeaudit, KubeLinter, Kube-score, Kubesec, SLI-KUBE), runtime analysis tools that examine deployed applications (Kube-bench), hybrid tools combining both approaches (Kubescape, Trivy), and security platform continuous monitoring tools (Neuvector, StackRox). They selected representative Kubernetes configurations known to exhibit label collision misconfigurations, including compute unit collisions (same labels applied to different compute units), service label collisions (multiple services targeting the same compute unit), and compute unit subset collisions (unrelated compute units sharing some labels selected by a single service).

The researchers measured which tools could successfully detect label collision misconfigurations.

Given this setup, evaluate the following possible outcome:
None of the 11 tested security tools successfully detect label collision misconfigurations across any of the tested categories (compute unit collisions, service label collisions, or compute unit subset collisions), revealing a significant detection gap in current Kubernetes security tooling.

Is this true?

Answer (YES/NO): NO